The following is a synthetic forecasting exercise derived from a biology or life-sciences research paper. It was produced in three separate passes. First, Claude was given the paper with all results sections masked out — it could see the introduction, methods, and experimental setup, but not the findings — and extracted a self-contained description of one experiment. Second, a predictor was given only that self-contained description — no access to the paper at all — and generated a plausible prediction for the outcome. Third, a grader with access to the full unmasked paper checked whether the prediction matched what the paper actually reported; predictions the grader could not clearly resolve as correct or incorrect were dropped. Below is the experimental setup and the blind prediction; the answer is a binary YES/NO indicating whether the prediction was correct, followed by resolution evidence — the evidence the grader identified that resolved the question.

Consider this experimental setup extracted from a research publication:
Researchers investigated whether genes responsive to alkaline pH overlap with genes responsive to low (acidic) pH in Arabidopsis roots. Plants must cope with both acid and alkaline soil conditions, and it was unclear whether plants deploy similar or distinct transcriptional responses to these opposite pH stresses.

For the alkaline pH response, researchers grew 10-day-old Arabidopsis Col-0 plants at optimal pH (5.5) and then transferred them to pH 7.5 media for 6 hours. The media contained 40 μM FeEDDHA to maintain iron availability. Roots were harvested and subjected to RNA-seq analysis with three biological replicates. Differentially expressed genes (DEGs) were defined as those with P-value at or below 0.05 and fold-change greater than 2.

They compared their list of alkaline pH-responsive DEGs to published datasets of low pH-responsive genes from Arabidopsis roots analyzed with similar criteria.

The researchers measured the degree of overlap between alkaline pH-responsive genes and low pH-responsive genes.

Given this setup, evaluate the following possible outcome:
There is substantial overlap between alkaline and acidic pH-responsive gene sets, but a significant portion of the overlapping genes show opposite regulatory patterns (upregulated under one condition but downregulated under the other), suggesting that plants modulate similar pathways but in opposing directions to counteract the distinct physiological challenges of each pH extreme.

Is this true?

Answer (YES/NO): YES